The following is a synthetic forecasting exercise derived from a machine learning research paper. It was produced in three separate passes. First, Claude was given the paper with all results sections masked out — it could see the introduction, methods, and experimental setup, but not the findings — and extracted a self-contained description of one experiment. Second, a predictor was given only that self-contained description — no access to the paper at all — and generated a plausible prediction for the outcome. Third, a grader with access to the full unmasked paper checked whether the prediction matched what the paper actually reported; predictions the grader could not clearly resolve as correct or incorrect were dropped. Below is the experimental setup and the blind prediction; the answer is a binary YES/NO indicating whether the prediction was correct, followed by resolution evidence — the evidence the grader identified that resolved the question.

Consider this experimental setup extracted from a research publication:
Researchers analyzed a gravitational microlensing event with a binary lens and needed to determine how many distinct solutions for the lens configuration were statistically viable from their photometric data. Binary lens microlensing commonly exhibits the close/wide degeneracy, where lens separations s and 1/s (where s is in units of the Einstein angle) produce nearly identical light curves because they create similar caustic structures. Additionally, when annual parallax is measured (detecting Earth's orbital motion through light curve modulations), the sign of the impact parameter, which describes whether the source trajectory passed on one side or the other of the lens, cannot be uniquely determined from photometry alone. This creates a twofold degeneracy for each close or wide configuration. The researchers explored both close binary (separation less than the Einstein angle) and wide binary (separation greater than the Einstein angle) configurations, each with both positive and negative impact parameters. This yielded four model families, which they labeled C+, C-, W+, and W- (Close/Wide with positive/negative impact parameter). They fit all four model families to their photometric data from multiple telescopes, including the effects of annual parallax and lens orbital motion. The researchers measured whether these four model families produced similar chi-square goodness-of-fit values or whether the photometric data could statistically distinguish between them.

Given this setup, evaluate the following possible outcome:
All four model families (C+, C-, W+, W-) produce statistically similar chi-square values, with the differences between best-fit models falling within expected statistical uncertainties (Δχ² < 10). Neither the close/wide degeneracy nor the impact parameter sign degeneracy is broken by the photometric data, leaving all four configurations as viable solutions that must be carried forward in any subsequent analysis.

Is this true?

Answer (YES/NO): YES